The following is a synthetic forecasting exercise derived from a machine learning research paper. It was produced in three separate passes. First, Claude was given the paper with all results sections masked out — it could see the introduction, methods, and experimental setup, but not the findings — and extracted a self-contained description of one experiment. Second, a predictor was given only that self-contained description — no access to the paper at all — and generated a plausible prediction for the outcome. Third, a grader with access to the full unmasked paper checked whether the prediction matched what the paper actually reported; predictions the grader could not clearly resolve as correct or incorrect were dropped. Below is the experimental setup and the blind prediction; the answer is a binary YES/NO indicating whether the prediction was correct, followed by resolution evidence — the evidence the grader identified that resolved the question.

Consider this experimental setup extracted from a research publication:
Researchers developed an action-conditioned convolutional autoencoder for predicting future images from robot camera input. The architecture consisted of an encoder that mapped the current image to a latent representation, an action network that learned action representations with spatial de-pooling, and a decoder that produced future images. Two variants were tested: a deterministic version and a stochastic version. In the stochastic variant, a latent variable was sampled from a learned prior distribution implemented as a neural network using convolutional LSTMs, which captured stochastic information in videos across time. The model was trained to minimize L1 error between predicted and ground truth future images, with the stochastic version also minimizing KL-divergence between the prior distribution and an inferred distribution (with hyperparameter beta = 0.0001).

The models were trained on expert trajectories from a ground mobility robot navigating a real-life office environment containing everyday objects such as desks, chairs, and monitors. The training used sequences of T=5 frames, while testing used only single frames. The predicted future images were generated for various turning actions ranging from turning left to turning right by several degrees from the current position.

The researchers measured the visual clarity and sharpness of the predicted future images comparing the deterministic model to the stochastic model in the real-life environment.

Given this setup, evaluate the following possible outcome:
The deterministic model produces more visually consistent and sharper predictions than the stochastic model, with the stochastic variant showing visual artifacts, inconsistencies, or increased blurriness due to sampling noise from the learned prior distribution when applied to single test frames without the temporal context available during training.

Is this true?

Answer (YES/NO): NO